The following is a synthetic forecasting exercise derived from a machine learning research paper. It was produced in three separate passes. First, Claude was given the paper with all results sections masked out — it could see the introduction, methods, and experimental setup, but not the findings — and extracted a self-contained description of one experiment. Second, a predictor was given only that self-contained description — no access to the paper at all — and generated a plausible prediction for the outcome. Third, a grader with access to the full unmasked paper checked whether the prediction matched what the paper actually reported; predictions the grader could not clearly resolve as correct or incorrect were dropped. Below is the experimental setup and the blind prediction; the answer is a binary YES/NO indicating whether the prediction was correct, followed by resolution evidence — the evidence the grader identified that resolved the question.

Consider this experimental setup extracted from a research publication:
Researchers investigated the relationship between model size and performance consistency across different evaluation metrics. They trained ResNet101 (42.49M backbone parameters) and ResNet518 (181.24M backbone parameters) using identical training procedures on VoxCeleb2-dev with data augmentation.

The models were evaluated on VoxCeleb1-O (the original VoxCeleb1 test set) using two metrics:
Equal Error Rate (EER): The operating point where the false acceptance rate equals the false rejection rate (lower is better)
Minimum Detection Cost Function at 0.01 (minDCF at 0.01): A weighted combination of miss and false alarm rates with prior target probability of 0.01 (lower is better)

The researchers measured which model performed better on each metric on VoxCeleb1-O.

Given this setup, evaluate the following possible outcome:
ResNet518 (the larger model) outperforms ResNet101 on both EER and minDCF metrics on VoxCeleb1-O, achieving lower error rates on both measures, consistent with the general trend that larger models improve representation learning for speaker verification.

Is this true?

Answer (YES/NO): NO